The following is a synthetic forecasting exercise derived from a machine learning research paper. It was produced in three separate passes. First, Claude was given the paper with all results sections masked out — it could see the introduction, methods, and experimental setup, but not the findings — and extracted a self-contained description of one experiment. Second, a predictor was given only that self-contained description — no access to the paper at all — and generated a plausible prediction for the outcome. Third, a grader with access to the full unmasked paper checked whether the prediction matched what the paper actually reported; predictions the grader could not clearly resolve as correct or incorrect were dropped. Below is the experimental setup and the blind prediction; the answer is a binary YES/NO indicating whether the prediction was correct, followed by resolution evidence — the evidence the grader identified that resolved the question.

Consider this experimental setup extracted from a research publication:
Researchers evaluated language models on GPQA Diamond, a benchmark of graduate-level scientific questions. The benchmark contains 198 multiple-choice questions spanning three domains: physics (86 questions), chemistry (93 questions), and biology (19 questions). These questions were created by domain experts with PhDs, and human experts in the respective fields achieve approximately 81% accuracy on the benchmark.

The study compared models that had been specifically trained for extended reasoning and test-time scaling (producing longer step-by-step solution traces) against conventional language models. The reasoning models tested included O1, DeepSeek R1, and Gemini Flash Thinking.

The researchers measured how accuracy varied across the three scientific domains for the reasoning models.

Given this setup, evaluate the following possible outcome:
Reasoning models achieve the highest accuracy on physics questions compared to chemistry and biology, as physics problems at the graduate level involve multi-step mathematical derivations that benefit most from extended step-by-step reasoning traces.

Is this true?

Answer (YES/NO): YES